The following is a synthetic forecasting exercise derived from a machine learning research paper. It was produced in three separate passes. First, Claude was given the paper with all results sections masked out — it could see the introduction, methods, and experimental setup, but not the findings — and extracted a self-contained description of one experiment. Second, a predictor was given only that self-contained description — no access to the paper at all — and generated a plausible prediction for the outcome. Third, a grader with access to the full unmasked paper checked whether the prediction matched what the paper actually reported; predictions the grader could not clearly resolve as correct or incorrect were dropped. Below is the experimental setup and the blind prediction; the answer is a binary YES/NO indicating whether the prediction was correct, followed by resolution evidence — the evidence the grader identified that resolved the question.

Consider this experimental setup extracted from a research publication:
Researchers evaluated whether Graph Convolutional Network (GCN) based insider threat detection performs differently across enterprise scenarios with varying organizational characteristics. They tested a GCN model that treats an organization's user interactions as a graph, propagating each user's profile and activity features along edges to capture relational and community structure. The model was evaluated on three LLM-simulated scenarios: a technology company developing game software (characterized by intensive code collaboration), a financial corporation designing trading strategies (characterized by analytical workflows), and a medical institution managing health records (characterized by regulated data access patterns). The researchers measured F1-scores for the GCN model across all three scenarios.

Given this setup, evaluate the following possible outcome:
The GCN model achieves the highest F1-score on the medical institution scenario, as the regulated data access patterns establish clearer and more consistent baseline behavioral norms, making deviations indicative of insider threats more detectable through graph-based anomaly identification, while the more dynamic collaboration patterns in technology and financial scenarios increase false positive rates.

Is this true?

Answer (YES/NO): NO